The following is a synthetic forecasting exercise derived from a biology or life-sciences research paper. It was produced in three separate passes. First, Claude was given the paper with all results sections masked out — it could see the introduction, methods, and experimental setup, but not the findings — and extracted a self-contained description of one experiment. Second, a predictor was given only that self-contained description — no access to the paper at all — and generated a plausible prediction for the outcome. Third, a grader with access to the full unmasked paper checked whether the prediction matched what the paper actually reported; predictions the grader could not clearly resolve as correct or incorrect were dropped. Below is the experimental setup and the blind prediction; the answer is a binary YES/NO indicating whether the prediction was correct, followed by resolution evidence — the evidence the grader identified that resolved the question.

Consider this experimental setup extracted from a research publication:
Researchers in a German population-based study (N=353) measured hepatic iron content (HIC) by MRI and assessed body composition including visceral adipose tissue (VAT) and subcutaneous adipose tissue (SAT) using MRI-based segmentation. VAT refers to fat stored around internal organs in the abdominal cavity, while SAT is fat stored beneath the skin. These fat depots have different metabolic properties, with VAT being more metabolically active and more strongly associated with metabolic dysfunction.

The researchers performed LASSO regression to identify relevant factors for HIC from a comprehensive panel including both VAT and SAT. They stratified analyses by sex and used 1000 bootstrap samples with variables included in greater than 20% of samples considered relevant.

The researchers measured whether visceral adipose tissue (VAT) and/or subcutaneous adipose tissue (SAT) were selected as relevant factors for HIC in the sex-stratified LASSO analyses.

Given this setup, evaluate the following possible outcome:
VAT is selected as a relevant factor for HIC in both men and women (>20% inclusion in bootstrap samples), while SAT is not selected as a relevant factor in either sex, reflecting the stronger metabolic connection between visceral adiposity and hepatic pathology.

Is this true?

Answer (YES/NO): NO